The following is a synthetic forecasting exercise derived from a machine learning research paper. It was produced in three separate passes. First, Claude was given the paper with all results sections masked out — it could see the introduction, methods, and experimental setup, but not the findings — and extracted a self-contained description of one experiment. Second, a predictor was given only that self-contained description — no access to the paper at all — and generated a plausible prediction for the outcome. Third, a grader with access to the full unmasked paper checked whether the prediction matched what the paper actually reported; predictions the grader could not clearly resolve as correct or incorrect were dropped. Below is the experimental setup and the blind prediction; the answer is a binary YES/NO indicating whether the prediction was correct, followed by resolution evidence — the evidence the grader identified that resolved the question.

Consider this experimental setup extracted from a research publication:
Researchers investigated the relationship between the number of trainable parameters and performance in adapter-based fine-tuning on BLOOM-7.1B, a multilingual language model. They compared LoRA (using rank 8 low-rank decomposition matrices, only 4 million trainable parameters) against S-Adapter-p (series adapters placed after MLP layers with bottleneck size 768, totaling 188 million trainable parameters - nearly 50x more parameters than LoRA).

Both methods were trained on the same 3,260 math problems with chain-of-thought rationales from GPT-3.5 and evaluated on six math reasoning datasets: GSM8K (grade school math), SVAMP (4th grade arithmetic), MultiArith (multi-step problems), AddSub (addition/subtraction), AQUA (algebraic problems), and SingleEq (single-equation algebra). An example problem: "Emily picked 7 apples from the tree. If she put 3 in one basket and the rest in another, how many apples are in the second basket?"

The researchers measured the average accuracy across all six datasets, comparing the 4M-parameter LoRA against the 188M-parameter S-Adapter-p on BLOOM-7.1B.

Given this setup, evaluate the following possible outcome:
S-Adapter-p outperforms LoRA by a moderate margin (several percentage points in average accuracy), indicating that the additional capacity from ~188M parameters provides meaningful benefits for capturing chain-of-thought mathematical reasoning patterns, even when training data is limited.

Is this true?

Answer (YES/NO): NO